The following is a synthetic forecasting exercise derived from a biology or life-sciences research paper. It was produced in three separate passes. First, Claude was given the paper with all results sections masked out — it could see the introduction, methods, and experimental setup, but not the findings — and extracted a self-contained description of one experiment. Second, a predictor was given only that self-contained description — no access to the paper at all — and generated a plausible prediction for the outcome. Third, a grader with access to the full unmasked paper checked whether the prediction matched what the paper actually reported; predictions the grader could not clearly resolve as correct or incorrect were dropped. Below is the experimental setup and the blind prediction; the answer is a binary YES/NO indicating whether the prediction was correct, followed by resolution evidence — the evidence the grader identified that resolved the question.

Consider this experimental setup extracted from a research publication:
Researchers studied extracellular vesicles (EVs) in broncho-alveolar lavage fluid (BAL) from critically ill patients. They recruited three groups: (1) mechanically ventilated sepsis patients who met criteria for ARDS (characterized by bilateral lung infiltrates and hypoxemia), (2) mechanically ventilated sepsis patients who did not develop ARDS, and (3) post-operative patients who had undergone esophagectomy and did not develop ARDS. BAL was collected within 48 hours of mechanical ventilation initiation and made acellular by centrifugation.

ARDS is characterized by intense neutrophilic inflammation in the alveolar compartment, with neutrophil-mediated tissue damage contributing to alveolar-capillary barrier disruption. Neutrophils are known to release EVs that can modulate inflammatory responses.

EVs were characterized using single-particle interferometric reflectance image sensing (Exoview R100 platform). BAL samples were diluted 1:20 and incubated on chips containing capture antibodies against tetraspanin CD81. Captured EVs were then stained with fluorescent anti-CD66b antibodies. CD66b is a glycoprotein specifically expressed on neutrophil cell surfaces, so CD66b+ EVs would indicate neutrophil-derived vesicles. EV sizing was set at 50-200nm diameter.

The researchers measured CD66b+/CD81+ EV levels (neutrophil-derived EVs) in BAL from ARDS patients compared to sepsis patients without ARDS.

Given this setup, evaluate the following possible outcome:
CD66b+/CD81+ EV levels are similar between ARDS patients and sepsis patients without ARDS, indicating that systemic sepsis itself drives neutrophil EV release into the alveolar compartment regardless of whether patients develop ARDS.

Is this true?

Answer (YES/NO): YES